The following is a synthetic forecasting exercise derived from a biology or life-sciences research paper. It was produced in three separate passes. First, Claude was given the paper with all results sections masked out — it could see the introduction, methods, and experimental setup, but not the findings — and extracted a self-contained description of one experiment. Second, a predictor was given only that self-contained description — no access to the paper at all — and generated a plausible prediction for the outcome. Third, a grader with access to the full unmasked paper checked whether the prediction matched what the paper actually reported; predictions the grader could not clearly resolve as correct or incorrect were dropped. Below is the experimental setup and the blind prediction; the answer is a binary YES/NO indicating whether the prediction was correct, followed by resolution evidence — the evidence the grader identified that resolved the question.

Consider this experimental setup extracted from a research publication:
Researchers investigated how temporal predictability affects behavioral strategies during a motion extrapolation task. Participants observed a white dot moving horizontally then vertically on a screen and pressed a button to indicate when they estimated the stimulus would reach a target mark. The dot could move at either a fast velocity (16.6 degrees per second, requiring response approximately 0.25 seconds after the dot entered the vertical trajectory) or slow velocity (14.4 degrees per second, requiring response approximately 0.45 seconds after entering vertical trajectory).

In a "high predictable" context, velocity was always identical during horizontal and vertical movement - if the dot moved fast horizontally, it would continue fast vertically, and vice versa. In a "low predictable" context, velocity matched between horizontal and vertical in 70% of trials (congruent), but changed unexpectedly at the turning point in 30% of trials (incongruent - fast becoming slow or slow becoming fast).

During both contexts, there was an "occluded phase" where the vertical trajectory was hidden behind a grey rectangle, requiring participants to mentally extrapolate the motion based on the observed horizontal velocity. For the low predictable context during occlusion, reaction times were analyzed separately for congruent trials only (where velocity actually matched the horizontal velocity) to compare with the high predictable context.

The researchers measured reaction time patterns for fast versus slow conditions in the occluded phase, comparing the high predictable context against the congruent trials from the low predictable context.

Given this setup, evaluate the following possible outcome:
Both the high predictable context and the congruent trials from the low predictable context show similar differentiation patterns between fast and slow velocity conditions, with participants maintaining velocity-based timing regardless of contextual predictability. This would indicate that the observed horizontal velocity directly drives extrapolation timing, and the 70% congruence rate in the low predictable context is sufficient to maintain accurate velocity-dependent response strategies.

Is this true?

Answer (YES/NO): NO